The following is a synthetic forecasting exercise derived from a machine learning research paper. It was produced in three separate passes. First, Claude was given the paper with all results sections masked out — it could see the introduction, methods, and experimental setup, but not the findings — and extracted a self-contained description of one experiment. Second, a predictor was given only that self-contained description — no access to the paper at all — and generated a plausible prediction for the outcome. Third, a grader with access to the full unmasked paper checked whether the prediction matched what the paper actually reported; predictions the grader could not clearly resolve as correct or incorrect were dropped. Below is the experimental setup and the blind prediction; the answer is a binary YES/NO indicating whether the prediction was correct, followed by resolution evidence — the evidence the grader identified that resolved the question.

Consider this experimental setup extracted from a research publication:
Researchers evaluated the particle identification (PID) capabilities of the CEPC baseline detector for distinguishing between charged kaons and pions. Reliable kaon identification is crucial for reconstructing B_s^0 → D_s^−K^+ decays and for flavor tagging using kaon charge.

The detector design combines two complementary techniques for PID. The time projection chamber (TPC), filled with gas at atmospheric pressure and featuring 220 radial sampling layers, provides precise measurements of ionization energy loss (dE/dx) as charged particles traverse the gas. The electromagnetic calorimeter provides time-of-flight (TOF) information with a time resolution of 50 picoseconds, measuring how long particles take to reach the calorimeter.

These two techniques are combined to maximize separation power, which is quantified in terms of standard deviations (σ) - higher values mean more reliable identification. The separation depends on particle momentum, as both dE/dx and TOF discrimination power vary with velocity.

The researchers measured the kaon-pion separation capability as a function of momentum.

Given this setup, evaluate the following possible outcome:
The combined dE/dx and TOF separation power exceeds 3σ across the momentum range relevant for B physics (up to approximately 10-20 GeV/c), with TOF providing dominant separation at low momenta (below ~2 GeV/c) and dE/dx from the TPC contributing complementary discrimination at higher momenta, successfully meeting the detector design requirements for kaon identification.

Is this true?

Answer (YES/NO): NO